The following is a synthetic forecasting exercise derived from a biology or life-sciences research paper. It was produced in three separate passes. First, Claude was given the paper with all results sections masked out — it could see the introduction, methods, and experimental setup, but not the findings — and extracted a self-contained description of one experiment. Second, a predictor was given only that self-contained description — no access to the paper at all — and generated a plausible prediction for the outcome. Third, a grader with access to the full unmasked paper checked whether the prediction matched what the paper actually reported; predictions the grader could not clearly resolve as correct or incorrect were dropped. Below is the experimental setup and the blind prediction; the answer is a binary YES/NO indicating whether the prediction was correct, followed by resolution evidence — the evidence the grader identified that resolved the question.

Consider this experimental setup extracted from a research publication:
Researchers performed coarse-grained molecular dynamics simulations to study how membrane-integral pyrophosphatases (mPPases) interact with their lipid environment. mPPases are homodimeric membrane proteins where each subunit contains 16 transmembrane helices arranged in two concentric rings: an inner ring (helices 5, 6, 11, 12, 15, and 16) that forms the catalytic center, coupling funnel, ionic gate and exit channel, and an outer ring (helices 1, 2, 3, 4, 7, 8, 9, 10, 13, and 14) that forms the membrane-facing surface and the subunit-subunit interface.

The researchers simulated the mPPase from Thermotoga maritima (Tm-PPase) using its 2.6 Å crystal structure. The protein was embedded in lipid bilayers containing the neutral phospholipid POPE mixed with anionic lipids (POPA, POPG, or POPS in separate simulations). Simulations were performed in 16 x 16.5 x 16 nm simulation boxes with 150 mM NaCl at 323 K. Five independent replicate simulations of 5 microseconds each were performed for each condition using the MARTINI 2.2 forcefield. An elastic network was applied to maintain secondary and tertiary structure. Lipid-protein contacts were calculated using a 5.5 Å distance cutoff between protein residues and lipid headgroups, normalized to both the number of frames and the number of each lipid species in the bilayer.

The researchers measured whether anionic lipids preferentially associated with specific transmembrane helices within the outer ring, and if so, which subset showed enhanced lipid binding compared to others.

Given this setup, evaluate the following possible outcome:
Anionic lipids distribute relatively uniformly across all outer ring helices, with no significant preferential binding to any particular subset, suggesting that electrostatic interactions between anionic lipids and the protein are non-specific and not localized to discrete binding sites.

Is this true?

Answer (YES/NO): NO